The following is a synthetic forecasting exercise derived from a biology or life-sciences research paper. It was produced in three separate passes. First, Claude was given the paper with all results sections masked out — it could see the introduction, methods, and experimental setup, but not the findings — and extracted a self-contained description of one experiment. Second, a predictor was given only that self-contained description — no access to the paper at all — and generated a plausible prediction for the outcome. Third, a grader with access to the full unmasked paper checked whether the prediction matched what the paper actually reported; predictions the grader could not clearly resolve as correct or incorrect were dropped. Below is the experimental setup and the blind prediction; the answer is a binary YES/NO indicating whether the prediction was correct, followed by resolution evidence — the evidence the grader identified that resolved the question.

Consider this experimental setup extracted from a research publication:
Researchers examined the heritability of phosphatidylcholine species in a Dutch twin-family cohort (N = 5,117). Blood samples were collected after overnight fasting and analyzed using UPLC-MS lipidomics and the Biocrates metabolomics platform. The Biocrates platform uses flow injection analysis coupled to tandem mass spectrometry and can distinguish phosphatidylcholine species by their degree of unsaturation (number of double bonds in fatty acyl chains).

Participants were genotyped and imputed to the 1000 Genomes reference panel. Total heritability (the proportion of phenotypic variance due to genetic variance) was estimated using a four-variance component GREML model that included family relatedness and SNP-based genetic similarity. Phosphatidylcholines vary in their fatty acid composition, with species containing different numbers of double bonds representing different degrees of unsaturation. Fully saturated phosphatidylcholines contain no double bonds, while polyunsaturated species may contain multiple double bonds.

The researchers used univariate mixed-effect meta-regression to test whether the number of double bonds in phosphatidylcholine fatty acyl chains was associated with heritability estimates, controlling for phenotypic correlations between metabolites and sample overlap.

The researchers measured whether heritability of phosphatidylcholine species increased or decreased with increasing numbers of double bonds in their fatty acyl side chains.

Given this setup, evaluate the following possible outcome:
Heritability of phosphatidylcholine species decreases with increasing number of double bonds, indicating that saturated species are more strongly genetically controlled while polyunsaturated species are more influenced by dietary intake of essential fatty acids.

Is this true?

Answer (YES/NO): NO